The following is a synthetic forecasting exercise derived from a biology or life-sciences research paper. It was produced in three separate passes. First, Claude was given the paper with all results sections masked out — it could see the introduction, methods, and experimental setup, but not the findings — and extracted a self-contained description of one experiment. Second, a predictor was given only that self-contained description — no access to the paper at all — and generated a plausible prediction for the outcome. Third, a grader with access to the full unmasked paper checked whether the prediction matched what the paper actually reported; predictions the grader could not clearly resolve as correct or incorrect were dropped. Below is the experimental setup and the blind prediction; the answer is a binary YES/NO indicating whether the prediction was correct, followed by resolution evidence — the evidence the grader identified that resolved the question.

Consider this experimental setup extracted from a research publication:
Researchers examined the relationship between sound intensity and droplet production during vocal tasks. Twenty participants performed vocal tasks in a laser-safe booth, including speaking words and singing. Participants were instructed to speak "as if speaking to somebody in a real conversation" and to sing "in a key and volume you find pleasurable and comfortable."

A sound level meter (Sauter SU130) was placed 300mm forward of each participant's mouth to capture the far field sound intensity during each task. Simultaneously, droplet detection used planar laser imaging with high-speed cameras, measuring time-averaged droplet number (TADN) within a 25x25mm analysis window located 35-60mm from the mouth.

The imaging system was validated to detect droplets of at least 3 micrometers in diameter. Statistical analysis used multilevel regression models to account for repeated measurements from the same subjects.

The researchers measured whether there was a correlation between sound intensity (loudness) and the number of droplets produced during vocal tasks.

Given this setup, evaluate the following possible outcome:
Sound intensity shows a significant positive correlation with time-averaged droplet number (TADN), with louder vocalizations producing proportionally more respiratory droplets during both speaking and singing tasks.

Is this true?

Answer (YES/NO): NO